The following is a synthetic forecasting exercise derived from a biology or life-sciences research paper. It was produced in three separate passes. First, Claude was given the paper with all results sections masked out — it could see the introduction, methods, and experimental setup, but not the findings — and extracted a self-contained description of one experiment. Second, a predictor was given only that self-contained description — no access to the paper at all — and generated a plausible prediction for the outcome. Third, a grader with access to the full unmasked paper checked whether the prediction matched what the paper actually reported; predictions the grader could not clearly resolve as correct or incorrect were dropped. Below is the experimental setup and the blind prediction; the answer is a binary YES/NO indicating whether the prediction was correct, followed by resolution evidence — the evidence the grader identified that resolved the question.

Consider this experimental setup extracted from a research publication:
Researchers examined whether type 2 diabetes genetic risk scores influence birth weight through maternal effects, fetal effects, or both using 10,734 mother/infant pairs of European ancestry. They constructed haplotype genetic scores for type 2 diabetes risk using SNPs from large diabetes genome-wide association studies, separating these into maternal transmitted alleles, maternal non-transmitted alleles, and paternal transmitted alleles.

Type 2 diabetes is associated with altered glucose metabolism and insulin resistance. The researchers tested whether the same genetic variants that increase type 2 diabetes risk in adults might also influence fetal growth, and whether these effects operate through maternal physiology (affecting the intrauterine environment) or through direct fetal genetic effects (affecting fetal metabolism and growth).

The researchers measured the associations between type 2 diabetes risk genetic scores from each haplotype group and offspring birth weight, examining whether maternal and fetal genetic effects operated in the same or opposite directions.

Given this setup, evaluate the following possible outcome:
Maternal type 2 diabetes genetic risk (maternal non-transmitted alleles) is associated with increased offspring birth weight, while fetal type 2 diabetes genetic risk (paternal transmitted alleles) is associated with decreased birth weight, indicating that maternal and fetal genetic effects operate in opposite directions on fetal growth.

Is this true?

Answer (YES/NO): NO